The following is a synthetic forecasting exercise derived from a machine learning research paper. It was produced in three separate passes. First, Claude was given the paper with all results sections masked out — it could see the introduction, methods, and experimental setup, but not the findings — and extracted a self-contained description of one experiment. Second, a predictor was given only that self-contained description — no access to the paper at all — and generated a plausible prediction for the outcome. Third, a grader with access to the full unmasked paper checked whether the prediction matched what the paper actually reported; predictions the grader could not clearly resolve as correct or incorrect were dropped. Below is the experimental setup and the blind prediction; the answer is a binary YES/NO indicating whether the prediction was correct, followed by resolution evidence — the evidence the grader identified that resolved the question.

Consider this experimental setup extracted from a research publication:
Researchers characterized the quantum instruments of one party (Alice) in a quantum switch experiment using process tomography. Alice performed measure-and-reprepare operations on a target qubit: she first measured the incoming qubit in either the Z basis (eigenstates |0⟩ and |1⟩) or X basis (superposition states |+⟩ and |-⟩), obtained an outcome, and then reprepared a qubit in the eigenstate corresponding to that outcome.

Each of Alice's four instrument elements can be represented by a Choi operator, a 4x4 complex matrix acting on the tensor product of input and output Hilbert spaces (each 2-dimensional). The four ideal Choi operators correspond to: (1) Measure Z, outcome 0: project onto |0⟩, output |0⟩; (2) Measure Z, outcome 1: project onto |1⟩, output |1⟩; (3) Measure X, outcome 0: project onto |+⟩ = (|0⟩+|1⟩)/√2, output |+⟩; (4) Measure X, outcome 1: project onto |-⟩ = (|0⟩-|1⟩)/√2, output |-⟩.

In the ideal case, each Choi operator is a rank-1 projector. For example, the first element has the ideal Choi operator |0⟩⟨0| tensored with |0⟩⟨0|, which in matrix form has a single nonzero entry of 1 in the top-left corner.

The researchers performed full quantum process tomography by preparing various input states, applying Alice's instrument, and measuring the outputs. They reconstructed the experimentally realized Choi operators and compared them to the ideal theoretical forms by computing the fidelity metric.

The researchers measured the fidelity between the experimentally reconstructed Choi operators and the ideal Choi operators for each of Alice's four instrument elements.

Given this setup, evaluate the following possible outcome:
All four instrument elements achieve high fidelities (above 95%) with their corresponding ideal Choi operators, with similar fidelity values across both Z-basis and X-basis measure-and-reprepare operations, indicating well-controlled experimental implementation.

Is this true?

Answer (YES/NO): YES